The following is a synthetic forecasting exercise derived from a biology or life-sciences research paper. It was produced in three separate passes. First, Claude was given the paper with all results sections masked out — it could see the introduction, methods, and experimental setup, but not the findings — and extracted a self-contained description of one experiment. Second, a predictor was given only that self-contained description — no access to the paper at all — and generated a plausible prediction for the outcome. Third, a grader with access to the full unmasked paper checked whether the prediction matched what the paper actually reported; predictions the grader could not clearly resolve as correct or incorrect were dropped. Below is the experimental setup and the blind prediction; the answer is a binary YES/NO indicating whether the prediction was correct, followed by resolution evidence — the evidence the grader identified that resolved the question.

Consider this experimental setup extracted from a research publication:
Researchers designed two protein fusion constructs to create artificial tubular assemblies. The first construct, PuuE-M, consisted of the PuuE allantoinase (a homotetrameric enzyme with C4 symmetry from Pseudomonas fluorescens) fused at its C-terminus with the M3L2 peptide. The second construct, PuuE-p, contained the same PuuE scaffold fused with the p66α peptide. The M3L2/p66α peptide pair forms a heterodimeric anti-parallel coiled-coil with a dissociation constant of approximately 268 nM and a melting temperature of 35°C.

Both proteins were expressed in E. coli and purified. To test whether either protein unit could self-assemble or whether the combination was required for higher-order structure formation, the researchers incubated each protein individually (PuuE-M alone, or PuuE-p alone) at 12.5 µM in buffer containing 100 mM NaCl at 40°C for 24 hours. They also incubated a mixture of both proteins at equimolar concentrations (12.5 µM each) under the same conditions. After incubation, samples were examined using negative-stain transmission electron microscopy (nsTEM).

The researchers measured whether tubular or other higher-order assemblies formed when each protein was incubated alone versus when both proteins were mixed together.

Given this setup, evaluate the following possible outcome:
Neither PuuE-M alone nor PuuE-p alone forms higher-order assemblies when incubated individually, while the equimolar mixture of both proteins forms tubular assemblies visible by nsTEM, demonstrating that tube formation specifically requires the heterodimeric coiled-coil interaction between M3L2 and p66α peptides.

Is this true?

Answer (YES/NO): YES